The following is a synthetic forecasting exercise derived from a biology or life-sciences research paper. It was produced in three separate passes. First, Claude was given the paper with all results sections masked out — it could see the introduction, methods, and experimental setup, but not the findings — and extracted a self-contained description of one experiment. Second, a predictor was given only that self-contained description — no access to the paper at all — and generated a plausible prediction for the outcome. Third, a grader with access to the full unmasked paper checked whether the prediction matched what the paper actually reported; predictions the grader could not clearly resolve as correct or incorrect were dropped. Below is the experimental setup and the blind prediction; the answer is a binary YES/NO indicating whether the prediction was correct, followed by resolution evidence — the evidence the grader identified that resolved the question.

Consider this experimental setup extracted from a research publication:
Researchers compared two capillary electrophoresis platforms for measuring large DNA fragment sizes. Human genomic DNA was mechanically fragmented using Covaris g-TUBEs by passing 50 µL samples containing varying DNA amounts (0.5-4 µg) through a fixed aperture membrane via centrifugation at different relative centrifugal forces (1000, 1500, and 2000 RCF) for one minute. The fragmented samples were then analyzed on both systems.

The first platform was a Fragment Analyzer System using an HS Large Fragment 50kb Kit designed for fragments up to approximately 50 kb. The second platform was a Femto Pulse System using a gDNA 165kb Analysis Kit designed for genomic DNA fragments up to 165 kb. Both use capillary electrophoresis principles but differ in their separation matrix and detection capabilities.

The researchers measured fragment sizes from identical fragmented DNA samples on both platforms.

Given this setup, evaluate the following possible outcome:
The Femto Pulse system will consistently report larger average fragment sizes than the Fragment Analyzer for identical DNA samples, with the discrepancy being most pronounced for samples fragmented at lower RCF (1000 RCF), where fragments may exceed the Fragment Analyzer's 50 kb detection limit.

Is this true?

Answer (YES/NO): NO